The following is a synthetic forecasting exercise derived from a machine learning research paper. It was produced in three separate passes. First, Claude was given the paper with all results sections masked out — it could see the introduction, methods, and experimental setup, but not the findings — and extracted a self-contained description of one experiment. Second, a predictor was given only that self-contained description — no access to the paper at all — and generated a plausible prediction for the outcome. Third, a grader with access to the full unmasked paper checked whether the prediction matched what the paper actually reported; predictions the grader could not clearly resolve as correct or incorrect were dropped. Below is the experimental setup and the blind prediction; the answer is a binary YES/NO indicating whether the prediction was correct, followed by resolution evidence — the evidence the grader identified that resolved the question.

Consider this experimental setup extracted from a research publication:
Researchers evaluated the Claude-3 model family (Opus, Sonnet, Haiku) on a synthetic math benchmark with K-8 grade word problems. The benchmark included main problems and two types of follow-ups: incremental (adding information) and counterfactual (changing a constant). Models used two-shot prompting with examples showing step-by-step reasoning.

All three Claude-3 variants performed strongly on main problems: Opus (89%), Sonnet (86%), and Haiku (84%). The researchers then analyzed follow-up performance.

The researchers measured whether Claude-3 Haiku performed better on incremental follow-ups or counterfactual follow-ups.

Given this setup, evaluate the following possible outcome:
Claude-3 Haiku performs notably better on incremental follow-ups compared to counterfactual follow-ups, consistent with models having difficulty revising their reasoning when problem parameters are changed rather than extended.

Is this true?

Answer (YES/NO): NO